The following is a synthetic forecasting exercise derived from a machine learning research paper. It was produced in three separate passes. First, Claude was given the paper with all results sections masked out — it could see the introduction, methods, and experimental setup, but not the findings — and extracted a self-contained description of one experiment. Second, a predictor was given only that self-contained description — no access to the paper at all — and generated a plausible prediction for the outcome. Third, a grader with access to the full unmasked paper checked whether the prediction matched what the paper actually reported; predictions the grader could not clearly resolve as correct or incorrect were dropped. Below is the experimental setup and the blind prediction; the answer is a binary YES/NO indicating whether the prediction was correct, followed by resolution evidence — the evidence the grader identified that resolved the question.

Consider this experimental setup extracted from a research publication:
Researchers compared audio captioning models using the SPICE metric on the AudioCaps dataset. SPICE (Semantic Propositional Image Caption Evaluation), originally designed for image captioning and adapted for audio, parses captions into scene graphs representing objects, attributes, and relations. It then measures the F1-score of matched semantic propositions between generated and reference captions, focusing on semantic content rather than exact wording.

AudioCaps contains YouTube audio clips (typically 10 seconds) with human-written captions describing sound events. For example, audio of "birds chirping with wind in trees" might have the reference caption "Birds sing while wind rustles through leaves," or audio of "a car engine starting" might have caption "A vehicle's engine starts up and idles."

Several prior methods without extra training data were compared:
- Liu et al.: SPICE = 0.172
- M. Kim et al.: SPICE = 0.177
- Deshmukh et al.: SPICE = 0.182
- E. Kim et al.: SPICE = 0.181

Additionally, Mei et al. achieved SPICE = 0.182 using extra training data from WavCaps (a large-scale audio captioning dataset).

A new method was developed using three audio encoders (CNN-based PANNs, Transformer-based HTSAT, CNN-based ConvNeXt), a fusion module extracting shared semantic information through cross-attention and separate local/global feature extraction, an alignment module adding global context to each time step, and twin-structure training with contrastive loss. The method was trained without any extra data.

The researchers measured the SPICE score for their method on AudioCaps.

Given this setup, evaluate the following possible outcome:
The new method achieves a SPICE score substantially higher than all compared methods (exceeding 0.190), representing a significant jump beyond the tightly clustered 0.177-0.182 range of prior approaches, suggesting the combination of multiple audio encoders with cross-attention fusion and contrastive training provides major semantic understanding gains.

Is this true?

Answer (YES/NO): NO